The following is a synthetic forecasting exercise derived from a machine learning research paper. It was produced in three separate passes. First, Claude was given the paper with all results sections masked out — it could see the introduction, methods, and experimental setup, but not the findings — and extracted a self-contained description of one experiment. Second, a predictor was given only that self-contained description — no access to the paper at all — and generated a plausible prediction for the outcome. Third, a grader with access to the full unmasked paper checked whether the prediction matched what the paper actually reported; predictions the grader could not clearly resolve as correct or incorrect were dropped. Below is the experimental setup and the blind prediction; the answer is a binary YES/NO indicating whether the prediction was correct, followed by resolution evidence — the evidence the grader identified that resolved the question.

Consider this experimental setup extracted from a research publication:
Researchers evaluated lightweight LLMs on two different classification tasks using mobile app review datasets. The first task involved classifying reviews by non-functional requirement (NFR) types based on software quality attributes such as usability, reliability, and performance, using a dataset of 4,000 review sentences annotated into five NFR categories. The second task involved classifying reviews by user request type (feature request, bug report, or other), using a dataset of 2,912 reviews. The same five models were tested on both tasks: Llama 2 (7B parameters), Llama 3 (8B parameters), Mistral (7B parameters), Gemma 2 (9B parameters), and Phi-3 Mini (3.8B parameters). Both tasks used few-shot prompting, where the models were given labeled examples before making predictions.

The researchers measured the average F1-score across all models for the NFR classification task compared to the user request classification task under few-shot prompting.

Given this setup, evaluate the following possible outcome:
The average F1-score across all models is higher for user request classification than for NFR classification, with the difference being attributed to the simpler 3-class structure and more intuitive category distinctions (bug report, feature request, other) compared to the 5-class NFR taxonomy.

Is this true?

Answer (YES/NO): NO